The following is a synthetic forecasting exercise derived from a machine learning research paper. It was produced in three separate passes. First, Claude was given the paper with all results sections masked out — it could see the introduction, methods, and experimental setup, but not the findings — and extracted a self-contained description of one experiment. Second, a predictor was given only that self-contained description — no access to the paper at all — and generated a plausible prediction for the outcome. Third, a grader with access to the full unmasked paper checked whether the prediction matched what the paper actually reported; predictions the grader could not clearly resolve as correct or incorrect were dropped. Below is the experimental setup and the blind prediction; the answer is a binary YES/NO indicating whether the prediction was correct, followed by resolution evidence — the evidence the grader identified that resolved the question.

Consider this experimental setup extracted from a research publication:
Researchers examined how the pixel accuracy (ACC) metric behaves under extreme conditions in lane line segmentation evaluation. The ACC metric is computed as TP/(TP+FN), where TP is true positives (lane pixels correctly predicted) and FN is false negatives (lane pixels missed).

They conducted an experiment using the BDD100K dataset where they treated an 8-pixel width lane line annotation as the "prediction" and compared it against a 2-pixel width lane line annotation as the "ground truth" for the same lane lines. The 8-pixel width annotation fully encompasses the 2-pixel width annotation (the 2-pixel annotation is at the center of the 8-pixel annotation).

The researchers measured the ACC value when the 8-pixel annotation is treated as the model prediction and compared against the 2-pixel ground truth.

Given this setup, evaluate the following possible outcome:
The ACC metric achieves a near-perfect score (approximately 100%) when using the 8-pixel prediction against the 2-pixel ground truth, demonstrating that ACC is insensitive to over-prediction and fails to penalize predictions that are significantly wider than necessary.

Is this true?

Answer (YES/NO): YES